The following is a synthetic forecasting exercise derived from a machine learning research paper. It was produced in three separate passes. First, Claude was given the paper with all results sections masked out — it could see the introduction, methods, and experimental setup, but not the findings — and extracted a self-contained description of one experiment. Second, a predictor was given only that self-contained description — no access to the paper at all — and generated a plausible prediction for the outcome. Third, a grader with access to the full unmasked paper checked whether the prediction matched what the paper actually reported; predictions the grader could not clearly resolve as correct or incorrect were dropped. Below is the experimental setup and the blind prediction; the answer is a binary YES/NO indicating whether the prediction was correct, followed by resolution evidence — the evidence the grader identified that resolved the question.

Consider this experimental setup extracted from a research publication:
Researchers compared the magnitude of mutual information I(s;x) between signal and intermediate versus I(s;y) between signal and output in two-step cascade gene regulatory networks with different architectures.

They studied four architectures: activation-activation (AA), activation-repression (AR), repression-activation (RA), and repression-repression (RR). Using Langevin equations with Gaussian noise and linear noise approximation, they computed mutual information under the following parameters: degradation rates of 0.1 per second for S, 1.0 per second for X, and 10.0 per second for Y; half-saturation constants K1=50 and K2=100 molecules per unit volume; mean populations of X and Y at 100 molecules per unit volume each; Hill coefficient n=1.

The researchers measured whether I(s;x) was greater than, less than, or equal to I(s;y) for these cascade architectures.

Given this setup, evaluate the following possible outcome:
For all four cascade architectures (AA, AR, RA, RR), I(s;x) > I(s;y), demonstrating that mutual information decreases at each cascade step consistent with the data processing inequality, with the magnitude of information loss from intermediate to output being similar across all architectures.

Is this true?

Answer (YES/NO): NO